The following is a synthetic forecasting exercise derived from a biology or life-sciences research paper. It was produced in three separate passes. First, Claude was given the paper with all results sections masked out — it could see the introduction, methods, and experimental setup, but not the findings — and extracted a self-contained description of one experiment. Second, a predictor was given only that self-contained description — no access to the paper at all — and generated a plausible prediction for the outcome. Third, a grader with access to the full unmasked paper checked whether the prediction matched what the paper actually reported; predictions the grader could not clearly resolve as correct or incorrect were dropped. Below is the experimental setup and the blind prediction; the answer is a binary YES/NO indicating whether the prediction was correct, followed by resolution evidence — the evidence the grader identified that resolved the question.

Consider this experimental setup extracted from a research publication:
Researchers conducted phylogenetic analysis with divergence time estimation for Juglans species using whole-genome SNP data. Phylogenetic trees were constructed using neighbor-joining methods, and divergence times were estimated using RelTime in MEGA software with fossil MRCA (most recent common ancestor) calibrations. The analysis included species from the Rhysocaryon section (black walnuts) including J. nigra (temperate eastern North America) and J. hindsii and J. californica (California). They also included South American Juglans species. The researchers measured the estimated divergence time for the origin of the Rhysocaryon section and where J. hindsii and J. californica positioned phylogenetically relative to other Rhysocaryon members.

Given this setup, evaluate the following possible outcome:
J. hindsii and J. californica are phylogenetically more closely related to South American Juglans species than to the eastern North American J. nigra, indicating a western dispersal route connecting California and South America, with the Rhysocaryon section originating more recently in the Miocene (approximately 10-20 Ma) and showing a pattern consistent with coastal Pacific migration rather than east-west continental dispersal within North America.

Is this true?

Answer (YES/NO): NO